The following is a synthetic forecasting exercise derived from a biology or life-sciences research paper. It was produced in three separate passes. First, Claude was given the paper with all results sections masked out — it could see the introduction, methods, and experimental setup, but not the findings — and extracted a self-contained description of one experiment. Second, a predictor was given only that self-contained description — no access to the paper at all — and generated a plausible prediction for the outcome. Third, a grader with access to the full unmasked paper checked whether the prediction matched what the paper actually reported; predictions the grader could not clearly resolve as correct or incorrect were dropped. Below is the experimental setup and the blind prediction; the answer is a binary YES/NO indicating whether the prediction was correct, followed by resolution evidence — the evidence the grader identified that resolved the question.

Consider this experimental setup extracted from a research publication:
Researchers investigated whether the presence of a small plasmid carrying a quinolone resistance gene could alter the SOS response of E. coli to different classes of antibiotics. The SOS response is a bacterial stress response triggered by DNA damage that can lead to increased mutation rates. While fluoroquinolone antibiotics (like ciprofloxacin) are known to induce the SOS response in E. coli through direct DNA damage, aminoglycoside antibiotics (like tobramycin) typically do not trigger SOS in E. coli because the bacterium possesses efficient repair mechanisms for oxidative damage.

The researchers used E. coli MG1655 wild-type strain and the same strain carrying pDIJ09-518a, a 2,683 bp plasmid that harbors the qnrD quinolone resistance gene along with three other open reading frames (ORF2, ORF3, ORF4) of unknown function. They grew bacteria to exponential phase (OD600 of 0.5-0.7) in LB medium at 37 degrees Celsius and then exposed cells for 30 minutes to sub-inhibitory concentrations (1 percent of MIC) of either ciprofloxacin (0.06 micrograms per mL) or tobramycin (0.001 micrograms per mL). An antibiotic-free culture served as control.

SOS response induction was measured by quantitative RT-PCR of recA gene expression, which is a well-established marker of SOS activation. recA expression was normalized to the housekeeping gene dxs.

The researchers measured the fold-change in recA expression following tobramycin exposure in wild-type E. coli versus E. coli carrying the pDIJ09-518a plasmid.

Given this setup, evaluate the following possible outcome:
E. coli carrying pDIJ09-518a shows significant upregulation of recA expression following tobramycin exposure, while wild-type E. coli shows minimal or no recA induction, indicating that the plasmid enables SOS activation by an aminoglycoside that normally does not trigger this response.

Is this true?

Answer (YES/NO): YES